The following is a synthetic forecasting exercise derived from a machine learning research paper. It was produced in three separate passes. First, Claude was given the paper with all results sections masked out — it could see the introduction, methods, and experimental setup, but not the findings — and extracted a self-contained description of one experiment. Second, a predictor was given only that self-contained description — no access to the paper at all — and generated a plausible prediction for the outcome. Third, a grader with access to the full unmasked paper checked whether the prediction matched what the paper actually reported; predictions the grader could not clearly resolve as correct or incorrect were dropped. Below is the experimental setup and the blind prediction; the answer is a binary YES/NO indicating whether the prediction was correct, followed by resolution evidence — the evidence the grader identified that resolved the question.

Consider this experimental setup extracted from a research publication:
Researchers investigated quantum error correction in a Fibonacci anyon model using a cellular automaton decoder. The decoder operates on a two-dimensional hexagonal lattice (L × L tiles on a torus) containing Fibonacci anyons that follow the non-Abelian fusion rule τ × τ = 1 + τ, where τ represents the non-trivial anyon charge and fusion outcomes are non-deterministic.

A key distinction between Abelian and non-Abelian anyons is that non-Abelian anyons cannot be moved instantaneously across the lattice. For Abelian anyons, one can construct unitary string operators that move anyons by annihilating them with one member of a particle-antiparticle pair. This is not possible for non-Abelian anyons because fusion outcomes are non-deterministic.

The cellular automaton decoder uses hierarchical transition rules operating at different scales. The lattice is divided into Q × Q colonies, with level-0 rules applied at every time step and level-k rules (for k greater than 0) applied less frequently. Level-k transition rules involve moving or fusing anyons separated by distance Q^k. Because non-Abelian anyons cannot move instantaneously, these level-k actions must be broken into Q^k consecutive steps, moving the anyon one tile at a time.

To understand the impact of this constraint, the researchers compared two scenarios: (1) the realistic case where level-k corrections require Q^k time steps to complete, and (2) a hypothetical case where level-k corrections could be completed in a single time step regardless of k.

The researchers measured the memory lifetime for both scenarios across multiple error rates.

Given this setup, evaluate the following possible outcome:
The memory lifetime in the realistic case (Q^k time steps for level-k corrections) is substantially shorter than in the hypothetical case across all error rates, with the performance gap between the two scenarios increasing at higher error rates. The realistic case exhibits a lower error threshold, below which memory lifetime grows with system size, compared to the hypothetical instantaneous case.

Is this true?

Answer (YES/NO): NO